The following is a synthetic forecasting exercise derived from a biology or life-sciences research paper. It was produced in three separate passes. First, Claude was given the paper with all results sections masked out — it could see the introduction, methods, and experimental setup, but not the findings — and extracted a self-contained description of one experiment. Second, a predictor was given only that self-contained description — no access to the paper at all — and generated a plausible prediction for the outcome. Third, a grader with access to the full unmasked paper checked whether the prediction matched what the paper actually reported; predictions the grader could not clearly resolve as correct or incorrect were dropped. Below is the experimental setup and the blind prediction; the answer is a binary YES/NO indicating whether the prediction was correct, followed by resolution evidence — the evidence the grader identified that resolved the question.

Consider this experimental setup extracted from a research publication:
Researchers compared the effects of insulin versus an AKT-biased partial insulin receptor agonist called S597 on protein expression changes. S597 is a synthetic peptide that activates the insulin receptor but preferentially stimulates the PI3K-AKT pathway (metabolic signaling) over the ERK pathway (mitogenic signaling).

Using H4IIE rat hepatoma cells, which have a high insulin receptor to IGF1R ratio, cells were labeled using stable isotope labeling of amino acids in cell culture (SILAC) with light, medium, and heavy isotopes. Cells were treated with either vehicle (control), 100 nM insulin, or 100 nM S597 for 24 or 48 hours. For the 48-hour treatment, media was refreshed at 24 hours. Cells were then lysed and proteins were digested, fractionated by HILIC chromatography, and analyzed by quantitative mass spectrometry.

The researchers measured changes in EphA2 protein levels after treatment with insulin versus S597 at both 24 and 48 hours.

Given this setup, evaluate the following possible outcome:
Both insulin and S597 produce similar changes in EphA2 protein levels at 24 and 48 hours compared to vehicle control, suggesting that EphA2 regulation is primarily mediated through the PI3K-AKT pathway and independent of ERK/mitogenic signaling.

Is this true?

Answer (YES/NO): NO